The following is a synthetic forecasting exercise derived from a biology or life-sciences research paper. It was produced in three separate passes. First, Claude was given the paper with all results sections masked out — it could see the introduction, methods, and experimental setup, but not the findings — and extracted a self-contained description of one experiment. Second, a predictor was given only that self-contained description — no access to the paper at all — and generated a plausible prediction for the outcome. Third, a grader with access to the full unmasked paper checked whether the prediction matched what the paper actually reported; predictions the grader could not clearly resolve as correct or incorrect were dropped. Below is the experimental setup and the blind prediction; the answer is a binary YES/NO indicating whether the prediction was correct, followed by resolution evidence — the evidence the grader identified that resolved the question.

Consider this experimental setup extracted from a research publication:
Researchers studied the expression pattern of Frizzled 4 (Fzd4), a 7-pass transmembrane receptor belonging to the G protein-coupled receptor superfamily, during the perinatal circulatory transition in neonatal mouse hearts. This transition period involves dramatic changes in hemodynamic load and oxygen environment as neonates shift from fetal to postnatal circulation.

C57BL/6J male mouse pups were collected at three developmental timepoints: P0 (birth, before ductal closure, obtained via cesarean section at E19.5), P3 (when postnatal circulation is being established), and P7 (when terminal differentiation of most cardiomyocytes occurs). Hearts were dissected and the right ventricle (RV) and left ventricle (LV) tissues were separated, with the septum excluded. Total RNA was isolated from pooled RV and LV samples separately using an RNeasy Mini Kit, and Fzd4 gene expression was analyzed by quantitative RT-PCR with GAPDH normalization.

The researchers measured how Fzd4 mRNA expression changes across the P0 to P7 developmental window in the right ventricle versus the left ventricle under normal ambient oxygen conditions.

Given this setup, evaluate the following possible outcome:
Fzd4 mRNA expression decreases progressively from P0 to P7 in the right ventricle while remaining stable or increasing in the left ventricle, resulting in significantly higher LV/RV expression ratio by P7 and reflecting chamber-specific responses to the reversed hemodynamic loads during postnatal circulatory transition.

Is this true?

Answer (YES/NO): NO